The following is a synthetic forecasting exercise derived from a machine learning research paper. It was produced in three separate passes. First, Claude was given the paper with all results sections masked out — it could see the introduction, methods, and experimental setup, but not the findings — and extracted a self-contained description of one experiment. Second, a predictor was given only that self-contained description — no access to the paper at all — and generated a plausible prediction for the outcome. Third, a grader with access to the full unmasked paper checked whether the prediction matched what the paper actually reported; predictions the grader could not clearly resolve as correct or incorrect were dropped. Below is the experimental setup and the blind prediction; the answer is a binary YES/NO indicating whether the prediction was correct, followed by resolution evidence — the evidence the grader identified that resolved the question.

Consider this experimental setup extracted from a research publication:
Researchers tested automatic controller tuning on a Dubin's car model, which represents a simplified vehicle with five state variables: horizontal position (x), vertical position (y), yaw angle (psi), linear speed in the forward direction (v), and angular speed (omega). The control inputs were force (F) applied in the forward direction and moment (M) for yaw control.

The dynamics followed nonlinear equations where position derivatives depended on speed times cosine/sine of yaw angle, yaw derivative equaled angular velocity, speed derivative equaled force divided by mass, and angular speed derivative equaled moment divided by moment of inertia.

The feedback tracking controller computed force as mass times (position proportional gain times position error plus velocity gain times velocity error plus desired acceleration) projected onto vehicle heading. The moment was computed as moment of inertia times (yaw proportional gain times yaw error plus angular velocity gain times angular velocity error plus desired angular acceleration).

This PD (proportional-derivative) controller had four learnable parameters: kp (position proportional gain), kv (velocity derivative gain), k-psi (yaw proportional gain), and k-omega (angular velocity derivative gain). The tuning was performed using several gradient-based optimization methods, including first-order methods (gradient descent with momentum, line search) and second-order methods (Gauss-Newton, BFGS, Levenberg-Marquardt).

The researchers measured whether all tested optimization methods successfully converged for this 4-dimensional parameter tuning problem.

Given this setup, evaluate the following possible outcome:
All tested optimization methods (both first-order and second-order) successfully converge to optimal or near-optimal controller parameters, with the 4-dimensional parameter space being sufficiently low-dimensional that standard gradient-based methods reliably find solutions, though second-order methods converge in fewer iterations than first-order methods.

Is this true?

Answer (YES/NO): NO